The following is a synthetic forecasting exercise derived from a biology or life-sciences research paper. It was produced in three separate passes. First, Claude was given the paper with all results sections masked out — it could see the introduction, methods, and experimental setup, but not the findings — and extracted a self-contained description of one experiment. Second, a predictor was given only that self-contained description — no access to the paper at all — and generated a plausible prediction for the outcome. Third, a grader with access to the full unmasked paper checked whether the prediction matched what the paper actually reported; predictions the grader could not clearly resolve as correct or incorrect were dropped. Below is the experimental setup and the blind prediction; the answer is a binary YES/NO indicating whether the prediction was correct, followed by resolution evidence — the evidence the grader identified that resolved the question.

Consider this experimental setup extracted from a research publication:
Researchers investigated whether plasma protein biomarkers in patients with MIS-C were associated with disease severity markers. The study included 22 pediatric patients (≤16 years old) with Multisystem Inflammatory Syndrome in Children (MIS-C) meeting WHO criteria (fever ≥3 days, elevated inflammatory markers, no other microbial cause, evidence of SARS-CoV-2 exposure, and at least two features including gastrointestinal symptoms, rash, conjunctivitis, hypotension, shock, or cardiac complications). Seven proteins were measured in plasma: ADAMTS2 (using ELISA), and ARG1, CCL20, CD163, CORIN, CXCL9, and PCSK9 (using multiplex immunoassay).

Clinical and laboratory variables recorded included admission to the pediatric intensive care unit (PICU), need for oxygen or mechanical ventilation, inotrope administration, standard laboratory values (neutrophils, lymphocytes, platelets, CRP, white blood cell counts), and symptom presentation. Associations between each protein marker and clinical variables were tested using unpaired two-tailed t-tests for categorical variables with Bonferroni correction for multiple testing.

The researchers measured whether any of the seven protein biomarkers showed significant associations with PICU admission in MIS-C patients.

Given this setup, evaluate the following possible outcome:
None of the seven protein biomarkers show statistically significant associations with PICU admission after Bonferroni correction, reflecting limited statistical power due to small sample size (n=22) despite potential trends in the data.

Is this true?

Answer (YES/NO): YES